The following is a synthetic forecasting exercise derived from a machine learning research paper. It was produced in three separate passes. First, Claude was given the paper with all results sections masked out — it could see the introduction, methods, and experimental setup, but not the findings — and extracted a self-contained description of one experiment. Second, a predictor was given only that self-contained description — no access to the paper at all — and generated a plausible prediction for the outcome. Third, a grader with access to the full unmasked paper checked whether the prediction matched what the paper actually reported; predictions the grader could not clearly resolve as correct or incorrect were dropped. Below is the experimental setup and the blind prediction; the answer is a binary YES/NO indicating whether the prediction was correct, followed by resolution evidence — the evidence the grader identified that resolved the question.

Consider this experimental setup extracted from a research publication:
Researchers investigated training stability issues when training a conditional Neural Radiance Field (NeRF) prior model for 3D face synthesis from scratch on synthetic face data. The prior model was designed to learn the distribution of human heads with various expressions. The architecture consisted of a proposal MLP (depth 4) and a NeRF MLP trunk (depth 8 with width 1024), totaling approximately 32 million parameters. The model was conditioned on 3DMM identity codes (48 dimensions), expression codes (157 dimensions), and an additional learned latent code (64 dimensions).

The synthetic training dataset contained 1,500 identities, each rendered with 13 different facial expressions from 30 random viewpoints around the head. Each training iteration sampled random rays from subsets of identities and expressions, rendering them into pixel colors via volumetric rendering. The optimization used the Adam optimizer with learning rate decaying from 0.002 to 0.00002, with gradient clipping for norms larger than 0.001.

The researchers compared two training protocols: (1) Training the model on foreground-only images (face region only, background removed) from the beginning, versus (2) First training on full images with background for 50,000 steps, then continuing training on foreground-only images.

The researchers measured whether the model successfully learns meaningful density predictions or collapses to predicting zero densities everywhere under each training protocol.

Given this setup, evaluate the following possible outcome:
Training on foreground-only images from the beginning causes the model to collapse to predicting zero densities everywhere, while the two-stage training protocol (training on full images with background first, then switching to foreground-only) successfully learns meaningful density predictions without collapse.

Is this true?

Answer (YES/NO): YES